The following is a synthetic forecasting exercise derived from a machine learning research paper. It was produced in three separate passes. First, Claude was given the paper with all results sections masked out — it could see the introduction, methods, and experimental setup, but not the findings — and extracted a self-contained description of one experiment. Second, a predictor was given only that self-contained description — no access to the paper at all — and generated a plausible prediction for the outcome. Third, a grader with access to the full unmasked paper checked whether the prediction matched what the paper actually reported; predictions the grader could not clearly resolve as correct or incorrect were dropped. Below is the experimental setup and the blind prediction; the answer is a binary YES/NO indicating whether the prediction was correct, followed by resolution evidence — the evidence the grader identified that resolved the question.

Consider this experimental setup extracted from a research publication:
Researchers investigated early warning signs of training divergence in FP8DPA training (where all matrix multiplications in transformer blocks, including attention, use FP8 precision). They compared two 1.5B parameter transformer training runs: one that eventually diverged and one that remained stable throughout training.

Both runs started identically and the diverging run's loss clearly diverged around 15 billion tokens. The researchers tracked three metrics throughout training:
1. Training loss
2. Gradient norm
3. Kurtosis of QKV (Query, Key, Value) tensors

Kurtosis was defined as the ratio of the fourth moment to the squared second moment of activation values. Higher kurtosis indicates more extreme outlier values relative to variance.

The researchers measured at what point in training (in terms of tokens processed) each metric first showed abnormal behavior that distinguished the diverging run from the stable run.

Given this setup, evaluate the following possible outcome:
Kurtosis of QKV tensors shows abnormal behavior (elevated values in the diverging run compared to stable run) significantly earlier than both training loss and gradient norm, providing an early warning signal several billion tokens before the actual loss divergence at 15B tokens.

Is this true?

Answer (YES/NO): YES